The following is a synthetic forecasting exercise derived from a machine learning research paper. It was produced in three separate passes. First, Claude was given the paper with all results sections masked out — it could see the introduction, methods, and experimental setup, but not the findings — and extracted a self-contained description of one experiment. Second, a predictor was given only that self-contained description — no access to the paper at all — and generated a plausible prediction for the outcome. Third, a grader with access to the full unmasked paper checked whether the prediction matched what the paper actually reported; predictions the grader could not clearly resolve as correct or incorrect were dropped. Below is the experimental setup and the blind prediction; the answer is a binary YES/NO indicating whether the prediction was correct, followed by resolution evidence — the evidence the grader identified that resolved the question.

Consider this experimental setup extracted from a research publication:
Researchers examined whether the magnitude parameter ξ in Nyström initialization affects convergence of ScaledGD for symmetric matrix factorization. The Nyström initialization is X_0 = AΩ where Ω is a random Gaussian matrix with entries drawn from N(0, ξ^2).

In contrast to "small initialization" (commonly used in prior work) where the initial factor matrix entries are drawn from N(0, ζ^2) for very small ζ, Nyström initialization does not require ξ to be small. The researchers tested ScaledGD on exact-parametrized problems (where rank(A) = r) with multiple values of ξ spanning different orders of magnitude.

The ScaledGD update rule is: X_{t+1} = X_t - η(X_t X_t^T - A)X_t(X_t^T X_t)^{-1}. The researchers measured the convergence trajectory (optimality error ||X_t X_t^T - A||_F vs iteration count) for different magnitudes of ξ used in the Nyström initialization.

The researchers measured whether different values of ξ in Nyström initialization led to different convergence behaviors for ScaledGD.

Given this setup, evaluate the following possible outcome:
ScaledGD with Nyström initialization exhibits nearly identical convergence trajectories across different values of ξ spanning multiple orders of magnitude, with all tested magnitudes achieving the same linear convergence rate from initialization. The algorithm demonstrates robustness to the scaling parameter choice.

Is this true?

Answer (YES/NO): NO